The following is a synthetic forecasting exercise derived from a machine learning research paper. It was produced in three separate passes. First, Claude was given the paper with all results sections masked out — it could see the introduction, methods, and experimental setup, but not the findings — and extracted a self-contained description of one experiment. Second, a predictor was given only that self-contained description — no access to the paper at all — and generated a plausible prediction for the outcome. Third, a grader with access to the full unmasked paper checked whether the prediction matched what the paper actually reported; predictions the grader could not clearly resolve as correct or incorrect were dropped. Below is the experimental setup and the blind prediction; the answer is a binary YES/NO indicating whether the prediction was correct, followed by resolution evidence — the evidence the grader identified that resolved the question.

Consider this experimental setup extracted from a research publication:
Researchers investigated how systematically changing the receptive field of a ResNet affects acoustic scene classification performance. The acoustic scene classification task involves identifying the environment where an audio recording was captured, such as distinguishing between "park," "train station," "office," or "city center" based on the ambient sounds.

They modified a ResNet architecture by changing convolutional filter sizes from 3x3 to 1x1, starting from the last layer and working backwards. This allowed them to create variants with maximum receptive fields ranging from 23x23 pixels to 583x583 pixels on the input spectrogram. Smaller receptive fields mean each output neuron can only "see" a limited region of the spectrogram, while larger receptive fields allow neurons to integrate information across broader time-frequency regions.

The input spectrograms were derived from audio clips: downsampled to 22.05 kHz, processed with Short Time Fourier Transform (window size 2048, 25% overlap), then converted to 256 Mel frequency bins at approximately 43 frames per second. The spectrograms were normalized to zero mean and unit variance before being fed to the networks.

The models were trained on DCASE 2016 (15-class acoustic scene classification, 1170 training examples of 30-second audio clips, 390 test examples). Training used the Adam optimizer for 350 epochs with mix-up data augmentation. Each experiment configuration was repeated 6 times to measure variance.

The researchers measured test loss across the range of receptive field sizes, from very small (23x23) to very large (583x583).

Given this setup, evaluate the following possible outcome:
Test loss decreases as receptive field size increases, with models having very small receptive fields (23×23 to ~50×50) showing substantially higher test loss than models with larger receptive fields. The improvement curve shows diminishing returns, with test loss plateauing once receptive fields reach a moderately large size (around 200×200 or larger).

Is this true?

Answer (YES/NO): NO